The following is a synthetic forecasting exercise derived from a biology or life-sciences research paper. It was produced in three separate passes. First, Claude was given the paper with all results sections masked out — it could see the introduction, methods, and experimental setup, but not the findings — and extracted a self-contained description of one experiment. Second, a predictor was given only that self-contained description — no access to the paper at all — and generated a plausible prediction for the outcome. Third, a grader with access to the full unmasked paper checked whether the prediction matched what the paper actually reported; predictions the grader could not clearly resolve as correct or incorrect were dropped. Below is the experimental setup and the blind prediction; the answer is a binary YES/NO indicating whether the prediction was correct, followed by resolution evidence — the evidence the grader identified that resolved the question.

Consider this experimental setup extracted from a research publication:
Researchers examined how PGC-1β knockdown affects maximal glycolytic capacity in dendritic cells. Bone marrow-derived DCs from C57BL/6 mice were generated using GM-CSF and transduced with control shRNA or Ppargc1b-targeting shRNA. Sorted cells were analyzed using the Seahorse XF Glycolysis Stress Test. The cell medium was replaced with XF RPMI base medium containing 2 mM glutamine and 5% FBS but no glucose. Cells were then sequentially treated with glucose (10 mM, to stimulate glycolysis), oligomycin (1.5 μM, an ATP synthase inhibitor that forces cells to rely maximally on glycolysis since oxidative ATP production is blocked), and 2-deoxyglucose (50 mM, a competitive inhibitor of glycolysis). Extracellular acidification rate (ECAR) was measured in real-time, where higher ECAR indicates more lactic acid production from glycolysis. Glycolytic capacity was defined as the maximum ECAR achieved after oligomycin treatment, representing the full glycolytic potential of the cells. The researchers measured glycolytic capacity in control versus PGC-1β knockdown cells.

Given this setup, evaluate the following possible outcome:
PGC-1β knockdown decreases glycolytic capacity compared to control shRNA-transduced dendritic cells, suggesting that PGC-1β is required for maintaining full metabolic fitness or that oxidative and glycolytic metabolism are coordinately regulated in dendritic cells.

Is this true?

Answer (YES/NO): NO